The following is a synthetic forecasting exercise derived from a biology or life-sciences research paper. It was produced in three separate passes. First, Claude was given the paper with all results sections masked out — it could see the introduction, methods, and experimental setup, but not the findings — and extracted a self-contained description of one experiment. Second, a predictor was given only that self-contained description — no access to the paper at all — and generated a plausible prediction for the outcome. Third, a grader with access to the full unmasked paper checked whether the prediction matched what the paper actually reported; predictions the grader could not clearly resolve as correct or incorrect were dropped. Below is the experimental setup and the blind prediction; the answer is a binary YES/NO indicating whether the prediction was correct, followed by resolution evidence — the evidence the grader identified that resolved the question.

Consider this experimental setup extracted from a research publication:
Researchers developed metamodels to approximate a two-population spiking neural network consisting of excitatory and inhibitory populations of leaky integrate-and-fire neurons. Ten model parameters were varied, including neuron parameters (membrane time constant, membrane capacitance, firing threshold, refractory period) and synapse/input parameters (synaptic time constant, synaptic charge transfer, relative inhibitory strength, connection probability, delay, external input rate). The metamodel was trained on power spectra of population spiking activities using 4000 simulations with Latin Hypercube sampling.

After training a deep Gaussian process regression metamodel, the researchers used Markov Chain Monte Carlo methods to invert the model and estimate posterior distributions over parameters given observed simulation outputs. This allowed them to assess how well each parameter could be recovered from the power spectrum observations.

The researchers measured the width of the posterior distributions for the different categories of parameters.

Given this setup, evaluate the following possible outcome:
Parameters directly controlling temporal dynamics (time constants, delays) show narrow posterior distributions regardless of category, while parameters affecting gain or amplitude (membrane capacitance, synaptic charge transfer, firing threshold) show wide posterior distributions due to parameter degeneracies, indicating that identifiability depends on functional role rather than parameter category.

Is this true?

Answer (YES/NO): NO